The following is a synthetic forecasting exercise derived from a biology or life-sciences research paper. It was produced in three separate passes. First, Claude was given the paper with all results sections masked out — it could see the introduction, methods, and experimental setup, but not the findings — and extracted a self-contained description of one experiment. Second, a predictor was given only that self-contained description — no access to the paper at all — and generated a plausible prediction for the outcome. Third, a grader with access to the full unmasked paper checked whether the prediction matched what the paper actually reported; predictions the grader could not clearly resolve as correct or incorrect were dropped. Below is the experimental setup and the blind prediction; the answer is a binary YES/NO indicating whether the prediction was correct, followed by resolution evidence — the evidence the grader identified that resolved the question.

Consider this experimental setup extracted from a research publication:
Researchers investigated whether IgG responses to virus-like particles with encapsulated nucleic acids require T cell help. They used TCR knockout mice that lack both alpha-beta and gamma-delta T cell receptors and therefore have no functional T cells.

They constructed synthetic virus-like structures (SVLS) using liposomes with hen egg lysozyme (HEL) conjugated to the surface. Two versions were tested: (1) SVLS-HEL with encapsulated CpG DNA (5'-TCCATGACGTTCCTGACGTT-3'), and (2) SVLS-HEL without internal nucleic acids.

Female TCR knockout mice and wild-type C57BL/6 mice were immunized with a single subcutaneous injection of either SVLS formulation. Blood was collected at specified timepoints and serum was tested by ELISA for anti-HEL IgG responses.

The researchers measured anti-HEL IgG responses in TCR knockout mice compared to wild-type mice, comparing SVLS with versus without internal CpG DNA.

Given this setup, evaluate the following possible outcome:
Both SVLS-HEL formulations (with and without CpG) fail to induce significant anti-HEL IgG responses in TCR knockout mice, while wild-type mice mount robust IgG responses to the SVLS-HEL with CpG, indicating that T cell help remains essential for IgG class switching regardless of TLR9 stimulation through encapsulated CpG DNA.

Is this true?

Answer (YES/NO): NO